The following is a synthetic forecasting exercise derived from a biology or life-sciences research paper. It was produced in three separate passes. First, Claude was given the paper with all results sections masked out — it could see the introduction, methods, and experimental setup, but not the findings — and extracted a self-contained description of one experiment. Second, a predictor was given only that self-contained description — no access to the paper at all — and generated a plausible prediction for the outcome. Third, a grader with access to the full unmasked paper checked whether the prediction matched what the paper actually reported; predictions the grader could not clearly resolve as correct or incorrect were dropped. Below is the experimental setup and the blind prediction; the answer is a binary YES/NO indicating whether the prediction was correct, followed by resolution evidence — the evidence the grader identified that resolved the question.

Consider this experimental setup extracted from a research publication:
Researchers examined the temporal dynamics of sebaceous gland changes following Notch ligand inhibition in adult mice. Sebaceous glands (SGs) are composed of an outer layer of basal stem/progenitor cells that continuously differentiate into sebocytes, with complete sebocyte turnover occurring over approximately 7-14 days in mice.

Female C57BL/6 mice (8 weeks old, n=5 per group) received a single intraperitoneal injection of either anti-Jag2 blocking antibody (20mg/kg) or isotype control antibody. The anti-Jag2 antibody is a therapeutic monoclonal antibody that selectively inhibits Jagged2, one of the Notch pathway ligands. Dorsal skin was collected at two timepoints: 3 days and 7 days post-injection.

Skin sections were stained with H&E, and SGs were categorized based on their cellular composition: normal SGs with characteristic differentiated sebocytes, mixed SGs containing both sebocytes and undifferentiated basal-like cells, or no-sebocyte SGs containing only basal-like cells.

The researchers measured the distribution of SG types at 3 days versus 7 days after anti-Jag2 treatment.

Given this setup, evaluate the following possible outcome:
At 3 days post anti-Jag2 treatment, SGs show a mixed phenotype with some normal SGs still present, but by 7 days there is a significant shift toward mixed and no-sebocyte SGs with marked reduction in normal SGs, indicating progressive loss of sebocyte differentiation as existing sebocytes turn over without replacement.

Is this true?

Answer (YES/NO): YES